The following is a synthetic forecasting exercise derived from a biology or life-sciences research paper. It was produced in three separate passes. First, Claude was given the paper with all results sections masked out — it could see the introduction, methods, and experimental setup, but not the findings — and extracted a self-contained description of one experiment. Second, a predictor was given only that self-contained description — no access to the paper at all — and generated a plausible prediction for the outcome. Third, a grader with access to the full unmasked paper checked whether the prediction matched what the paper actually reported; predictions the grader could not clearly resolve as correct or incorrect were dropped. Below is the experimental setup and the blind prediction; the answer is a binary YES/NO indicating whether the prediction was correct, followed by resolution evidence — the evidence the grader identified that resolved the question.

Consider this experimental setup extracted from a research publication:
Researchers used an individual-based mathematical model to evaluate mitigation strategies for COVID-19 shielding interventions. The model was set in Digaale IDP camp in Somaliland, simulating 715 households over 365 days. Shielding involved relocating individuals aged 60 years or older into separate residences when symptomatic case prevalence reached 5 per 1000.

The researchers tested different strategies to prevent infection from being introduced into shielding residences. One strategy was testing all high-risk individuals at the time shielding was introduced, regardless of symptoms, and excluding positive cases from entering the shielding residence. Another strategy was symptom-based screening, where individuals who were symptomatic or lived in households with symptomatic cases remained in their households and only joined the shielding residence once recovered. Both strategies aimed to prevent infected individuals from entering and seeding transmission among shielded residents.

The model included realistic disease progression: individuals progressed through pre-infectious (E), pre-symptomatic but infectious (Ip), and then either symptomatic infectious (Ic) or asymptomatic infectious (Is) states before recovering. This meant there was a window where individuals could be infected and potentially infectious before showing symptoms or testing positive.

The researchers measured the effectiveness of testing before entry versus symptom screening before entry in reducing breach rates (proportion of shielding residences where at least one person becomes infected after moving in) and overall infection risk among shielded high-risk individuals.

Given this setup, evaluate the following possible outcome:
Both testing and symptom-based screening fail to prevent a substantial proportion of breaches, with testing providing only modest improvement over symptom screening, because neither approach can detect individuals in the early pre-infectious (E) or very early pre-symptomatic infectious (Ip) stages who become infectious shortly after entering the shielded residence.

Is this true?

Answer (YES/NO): NO